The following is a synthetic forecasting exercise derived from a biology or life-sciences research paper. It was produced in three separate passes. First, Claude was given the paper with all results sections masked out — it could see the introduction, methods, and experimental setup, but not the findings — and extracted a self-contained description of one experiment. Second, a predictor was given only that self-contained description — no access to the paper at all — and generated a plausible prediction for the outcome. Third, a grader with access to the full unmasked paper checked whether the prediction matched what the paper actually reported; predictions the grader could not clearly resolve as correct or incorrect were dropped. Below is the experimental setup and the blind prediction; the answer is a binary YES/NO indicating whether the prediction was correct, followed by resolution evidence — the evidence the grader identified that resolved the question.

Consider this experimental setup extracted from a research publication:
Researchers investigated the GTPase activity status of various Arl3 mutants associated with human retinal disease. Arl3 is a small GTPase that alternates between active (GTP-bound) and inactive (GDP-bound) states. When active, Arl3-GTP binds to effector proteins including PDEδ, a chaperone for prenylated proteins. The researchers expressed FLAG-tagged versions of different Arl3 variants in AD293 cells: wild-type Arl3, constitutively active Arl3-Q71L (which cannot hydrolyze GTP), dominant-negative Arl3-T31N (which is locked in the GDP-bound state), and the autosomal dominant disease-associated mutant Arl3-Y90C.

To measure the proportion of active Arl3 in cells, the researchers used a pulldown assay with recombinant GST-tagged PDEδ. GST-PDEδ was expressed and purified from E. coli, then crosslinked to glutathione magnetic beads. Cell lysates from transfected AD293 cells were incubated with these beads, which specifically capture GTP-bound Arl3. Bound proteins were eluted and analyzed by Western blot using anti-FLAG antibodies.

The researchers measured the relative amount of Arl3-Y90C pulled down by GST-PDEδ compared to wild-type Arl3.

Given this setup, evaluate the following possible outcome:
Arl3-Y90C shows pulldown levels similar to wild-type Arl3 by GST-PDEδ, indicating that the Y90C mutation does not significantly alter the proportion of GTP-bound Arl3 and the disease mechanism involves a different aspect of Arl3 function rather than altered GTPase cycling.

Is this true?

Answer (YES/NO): NO